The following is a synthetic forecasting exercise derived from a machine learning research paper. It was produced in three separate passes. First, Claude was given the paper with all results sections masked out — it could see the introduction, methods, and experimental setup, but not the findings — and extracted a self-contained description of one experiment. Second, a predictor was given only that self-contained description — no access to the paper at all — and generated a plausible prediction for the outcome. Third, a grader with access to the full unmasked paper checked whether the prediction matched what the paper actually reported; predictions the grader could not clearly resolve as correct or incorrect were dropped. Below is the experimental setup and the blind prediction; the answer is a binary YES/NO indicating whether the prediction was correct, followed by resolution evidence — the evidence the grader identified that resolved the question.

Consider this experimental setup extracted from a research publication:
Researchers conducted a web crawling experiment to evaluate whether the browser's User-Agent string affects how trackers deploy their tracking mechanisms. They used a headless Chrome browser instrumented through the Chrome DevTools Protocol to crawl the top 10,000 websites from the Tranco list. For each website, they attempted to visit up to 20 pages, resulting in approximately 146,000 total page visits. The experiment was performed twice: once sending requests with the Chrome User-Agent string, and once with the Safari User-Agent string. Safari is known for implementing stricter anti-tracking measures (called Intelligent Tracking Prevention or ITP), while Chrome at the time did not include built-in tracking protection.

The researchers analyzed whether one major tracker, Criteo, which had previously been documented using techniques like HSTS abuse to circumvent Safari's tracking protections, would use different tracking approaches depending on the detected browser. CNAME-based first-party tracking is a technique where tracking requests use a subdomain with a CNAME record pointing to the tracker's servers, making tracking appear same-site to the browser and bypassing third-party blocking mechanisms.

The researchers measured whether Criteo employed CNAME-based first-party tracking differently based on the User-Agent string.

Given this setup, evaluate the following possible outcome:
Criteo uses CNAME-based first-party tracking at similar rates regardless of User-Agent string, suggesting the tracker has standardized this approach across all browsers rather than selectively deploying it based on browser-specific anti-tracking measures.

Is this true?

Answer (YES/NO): NO